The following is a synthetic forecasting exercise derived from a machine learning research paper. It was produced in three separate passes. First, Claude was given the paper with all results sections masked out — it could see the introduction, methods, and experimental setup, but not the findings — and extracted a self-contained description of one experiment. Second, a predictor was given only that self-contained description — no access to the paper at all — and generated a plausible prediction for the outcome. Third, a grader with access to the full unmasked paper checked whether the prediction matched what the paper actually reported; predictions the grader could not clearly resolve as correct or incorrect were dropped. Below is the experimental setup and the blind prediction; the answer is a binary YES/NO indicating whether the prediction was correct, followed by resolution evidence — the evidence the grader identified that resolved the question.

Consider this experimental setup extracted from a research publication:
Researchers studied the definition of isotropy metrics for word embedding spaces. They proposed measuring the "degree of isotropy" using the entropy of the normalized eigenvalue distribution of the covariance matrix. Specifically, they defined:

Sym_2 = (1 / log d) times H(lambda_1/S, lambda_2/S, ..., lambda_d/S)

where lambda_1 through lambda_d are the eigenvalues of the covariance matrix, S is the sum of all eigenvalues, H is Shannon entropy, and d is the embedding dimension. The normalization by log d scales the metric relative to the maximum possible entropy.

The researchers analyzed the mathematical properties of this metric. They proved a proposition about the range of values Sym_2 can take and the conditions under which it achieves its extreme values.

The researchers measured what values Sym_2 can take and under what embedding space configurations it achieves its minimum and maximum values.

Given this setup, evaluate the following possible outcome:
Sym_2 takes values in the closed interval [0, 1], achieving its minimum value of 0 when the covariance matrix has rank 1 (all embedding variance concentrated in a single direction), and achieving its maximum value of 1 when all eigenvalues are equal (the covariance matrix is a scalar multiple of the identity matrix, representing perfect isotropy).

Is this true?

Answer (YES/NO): NO